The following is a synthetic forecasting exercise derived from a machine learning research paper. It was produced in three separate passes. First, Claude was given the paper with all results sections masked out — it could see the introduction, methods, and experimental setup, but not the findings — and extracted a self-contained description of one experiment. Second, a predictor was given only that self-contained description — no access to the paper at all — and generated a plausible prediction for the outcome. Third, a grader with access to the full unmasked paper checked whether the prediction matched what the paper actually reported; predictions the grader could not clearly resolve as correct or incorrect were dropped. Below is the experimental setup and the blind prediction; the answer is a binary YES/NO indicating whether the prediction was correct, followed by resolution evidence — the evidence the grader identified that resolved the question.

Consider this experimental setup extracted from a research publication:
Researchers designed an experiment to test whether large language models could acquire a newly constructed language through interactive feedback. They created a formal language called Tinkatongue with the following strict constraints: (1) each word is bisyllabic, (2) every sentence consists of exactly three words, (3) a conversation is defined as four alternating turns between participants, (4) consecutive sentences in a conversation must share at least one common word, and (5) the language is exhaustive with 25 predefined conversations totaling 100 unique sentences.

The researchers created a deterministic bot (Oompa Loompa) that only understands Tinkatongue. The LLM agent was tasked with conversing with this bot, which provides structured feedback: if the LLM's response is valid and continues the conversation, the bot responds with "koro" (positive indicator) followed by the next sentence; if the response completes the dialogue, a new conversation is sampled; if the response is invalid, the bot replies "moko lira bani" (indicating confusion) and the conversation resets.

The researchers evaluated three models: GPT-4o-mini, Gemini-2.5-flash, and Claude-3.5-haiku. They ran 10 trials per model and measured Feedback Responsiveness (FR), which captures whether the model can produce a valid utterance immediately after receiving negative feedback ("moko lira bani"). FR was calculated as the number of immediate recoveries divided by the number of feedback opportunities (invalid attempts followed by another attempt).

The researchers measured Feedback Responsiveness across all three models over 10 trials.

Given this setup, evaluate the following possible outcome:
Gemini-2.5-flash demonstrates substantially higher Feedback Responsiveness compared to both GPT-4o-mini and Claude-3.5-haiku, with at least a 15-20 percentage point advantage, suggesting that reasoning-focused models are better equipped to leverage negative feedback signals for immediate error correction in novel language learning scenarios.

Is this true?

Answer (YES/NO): NO